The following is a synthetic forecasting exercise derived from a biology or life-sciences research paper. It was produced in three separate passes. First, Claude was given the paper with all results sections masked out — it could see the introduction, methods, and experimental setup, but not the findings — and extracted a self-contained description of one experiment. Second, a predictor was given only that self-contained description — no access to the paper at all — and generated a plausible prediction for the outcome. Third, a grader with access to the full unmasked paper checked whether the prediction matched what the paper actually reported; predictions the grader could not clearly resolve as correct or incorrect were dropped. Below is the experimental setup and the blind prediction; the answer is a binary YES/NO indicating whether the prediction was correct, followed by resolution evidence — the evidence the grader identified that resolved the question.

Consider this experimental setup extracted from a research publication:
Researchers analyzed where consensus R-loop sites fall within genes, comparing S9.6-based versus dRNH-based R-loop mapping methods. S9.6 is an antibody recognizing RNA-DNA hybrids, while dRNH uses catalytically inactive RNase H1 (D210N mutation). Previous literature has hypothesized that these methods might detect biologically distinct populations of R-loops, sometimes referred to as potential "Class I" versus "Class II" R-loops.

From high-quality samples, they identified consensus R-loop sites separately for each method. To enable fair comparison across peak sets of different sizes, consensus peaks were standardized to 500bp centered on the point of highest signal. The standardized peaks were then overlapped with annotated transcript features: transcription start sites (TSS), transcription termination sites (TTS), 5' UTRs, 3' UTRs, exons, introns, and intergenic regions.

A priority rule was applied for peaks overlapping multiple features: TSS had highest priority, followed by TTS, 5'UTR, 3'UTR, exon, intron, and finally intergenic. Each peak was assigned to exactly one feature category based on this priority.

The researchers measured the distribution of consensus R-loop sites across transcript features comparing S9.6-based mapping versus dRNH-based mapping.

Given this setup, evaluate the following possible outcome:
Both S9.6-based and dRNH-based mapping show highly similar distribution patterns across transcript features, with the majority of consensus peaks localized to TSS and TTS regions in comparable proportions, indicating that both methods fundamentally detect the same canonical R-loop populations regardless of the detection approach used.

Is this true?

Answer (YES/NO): NO